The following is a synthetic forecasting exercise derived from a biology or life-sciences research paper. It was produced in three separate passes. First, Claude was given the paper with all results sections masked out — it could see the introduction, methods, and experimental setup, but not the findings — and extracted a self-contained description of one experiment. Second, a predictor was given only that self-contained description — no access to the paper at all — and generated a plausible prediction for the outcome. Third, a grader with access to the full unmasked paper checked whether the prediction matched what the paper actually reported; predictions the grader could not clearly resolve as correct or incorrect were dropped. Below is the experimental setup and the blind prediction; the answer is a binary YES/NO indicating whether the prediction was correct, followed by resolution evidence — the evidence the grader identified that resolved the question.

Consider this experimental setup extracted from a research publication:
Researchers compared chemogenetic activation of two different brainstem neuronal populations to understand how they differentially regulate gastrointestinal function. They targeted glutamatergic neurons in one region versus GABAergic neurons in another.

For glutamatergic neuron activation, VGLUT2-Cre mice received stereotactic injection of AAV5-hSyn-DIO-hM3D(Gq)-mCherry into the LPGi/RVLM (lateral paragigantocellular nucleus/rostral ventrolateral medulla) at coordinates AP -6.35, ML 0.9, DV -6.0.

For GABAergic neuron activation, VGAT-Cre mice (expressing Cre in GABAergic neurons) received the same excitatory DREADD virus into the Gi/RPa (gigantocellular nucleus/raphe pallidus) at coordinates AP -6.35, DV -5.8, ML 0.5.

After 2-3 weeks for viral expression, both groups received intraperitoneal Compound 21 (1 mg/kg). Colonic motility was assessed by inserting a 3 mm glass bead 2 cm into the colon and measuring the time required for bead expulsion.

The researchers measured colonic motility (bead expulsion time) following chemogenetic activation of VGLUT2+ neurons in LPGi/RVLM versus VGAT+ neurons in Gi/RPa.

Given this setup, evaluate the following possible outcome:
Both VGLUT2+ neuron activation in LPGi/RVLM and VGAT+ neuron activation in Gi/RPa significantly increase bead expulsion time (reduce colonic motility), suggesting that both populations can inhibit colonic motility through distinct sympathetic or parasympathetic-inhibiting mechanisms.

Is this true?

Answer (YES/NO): NO